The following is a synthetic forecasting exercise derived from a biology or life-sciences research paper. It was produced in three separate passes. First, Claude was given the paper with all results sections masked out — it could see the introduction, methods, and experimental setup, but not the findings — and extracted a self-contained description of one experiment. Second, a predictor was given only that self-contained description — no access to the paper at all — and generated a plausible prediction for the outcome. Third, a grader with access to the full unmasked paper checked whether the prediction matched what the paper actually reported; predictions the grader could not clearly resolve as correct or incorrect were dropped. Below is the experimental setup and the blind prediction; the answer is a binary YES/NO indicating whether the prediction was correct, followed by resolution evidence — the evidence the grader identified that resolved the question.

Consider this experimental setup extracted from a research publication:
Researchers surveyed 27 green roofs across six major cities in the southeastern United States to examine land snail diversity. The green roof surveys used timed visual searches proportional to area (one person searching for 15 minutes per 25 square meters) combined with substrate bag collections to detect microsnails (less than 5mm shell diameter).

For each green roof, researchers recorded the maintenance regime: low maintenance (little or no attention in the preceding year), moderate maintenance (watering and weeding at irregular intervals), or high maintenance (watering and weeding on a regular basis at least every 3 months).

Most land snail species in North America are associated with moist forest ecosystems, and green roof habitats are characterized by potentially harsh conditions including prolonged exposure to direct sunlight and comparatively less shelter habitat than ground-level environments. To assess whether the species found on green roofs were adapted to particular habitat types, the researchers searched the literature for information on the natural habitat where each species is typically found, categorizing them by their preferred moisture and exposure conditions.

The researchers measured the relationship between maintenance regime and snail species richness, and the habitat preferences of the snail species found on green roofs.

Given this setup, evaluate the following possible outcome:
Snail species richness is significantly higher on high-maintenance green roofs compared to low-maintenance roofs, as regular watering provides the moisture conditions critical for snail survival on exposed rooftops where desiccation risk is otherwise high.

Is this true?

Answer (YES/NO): YES